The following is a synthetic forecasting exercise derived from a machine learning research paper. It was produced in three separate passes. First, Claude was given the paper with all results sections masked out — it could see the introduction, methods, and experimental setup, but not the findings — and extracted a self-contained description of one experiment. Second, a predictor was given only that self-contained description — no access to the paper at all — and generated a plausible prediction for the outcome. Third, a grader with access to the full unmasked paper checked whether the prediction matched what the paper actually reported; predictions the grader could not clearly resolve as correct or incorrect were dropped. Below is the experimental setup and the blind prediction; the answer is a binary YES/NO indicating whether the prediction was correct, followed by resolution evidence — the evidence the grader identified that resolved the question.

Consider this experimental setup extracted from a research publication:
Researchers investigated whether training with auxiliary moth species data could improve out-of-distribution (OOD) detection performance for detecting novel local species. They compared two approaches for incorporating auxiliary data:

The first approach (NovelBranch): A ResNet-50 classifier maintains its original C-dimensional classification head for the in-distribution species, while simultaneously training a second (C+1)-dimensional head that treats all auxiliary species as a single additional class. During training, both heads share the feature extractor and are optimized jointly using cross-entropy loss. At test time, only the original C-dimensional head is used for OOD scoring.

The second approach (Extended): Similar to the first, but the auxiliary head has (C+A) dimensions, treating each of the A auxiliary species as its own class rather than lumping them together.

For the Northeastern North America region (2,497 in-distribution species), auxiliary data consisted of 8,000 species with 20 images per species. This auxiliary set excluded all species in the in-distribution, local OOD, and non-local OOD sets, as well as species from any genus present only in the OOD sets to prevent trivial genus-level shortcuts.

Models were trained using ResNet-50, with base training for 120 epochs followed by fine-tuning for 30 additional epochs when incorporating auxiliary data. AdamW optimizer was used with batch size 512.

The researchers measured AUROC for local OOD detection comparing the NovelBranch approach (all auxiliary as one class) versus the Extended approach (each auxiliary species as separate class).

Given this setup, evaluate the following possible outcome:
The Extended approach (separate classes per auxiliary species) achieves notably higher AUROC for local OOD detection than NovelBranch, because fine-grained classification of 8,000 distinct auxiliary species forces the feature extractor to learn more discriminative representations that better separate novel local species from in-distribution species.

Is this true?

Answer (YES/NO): NO